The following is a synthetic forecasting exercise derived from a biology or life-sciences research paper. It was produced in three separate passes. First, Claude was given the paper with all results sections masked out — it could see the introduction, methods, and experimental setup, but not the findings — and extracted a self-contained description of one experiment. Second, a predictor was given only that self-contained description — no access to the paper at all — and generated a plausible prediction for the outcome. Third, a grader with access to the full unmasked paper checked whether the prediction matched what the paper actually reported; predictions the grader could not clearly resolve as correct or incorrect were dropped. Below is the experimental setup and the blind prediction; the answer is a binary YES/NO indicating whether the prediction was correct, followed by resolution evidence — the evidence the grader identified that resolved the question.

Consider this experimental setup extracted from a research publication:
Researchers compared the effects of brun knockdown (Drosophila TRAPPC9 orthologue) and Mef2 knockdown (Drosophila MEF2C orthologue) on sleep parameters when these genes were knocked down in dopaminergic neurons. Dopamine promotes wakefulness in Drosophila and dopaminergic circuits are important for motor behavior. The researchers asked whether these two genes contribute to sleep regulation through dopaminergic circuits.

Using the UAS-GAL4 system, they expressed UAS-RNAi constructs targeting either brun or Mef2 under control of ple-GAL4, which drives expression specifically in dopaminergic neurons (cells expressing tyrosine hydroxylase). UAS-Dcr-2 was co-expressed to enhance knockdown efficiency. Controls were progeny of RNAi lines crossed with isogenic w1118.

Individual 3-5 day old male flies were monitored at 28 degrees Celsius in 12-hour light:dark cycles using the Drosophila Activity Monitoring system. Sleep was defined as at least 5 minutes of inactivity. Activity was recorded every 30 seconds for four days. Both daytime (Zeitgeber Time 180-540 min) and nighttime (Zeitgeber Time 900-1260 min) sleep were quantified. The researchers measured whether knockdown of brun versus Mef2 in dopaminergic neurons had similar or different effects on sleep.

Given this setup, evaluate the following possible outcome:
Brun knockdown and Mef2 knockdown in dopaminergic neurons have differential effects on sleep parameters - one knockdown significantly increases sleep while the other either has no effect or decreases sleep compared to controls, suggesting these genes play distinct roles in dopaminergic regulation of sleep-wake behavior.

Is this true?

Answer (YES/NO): YES